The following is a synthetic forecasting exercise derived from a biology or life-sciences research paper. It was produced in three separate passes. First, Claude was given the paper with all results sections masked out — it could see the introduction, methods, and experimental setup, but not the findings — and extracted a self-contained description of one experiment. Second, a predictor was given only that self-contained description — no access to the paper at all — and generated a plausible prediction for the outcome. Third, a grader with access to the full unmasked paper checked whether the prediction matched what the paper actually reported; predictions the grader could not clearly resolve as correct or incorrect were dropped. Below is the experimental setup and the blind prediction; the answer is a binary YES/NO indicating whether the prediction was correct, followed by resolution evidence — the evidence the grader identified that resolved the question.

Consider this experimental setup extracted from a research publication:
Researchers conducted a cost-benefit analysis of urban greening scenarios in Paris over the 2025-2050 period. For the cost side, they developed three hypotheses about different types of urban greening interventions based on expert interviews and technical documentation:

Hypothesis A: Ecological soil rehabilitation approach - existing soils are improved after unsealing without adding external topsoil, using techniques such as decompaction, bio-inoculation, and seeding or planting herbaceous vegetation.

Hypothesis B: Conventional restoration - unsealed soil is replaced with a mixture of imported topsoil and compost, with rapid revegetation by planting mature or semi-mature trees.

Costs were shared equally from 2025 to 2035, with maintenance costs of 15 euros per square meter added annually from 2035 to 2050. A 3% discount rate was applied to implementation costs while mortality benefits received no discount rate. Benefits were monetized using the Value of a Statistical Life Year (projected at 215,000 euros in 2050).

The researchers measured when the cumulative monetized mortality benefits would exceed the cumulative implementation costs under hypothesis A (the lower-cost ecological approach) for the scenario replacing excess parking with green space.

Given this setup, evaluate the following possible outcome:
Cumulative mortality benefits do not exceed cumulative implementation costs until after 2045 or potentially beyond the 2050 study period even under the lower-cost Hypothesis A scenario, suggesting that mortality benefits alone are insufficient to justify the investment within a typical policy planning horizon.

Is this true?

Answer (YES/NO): NO